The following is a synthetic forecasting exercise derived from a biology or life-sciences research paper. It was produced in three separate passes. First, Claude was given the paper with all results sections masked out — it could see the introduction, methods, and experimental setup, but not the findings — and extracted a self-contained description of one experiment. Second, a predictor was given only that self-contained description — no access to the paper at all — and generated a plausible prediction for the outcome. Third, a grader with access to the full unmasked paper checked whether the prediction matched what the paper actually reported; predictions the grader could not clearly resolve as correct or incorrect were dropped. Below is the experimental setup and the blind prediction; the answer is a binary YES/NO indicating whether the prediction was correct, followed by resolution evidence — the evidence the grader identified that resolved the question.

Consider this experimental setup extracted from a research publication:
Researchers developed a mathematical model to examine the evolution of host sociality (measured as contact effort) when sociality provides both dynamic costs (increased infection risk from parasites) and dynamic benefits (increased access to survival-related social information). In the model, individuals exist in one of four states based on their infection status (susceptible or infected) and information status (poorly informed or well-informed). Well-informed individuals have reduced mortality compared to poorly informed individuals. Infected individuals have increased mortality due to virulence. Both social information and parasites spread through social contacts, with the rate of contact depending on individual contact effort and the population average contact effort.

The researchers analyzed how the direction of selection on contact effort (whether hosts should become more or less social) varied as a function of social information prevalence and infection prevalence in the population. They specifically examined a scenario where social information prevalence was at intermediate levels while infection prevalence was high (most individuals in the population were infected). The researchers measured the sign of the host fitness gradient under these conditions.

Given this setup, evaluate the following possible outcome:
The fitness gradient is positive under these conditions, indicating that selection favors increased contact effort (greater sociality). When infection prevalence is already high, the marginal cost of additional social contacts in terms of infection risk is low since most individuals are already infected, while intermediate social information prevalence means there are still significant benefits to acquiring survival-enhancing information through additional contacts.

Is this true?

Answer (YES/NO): YES